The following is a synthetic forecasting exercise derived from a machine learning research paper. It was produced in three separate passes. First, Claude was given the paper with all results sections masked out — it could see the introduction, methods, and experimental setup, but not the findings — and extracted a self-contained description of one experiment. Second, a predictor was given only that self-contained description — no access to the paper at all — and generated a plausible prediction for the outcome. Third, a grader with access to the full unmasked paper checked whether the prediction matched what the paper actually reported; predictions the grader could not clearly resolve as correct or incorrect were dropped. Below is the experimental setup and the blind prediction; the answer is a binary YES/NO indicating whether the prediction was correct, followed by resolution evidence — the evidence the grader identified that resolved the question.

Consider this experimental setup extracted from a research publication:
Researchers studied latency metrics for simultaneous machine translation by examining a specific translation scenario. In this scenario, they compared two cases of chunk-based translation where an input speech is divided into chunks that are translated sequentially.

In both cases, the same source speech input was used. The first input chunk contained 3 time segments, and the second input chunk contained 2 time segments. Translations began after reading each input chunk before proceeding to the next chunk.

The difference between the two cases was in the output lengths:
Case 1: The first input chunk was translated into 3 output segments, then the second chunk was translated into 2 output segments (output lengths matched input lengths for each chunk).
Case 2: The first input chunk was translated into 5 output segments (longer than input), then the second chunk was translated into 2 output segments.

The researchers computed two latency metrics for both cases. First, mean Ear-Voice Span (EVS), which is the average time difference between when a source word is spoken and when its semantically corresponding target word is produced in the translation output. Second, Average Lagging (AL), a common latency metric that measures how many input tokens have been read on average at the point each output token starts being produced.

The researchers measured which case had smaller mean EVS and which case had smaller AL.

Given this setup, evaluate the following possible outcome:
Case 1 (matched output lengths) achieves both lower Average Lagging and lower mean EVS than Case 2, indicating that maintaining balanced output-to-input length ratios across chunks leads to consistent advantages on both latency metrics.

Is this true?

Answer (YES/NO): NO